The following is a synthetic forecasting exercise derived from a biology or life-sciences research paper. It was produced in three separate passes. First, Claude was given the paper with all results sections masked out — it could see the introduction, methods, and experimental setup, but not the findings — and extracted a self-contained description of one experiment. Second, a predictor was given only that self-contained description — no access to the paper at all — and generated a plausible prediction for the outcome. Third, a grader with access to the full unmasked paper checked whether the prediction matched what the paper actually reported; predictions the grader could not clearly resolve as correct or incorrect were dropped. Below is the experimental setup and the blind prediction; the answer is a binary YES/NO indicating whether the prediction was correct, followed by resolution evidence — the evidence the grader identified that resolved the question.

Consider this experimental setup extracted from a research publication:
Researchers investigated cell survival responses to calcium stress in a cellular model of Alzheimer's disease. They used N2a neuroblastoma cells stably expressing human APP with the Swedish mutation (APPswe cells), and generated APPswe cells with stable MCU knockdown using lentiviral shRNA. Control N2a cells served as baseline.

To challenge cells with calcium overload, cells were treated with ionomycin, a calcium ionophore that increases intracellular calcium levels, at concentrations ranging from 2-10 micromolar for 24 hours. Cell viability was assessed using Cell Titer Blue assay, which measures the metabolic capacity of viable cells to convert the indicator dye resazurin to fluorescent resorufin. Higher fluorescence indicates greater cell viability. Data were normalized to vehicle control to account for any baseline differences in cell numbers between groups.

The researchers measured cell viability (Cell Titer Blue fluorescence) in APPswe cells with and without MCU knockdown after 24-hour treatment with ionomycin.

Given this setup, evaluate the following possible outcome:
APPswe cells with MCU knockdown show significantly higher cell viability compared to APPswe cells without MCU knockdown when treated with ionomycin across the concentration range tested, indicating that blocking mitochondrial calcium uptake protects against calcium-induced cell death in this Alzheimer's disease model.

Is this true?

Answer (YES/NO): NO